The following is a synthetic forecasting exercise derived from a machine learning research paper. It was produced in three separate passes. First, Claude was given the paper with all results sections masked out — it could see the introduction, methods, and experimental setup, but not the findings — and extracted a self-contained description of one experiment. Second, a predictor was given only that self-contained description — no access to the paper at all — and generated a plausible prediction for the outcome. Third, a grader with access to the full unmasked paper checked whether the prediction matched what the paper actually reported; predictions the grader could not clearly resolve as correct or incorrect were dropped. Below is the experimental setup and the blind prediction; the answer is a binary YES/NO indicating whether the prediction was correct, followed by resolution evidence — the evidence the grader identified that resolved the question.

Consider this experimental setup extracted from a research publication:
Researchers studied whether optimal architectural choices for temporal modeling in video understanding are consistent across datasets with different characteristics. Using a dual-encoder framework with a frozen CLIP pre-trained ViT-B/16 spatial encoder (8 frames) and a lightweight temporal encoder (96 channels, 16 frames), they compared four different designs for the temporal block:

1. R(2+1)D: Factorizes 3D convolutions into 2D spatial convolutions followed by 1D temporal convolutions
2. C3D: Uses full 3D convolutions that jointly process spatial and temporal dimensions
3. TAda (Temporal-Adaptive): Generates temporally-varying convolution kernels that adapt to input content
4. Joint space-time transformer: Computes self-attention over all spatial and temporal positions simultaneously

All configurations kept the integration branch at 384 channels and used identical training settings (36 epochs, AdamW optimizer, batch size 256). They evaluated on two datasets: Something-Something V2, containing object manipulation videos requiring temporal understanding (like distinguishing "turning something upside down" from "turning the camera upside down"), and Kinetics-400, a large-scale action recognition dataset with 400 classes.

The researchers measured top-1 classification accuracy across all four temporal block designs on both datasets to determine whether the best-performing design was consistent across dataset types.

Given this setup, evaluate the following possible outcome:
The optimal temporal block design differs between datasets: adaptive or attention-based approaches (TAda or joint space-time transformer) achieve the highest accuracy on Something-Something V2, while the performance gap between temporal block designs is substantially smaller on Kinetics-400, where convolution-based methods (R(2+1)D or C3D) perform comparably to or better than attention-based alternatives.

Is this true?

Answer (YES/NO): NO